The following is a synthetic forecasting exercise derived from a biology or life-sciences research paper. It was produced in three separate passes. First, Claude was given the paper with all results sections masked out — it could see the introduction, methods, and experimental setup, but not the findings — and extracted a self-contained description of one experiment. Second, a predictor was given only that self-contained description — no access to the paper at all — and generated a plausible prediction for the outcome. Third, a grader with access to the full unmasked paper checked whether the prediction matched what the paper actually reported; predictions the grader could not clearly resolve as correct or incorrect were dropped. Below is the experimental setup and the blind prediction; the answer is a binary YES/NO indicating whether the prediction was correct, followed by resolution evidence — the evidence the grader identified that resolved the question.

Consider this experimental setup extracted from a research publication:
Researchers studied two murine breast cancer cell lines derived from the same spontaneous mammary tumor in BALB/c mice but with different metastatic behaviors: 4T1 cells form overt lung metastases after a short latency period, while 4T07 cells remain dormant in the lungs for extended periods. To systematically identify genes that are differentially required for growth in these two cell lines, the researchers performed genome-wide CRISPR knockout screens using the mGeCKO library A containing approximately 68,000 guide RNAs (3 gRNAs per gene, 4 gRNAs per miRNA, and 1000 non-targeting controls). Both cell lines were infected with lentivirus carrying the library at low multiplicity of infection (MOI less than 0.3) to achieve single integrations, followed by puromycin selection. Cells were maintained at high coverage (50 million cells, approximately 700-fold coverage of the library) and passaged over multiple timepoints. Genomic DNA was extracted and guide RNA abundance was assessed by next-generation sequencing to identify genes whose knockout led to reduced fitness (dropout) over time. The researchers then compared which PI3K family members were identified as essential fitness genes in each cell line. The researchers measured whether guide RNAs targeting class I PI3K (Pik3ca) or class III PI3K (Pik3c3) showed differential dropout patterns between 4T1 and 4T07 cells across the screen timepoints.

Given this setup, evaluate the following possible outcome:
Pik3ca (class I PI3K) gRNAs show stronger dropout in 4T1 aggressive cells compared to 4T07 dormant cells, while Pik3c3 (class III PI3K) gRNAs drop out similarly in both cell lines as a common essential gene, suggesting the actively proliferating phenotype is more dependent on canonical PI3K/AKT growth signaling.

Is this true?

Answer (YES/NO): NO